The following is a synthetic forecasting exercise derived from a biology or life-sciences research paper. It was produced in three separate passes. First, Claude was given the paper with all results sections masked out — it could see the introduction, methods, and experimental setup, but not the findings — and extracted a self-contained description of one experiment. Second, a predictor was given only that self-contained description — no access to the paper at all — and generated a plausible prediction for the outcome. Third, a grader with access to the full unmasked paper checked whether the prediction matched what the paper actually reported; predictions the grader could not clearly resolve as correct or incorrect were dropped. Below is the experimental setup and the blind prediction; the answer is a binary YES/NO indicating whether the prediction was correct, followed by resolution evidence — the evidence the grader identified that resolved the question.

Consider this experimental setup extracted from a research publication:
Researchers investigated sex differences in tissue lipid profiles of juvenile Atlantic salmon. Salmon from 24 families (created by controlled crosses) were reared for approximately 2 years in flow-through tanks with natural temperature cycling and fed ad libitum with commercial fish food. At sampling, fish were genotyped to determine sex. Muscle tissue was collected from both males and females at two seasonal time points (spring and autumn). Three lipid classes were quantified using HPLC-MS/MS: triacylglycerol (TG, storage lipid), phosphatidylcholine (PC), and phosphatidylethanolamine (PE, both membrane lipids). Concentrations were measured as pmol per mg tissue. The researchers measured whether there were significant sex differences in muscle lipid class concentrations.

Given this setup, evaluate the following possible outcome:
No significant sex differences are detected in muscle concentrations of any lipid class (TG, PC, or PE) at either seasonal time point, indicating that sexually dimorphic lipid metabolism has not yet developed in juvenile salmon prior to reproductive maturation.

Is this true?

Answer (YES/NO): YES